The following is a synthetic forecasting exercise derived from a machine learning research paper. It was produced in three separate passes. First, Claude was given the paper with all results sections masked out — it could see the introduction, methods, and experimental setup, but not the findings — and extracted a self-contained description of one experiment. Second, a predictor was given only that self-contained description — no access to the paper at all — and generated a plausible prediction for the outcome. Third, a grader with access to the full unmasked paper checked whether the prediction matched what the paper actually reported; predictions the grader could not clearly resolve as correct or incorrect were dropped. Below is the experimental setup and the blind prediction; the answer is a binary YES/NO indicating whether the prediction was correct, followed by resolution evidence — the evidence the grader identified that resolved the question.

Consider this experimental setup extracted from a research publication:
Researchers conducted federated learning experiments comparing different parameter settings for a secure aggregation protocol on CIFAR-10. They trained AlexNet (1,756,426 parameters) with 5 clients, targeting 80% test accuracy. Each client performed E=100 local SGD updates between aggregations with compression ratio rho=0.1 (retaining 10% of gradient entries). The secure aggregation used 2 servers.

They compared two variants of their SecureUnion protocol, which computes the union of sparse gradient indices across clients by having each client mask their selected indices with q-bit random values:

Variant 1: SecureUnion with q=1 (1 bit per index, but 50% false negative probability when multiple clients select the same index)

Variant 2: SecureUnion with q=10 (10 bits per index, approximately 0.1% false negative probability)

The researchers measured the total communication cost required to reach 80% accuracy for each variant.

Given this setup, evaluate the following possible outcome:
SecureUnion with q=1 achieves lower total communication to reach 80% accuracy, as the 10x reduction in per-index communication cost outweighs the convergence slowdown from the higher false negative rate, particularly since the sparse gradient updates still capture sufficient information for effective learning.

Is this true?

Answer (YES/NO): YES